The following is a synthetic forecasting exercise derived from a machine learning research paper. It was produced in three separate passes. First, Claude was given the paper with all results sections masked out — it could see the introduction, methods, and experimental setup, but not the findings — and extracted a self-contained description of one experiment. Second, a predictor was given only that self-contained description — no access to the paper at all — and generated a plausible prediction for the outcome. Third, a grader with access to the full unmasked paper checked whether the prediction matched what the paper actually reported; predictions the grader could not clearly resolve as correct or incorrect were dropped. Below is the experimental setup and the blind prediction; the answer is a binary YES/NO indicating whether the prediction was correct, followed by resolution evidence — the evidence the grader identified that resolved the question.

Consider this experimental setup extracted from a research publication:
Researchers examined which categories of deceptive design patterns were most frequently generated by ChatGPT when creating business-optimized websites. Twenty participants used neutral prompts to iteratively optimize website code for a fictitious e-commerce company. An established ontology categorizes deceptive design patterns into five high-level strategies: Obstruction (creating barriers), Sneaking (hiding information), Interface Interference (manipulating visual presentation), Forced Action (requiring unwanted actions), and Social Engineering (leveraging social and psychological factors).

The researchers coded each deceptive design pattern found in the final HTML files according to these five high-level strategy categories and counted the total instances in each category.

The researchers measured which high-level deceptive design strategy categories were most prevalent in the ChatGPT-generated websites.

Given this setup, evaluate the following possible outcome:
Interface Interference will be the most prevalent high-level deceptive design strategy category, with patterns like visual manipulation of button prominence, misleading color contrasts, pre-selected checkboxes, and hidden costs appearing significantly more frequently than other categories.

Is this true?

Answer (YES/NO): NO